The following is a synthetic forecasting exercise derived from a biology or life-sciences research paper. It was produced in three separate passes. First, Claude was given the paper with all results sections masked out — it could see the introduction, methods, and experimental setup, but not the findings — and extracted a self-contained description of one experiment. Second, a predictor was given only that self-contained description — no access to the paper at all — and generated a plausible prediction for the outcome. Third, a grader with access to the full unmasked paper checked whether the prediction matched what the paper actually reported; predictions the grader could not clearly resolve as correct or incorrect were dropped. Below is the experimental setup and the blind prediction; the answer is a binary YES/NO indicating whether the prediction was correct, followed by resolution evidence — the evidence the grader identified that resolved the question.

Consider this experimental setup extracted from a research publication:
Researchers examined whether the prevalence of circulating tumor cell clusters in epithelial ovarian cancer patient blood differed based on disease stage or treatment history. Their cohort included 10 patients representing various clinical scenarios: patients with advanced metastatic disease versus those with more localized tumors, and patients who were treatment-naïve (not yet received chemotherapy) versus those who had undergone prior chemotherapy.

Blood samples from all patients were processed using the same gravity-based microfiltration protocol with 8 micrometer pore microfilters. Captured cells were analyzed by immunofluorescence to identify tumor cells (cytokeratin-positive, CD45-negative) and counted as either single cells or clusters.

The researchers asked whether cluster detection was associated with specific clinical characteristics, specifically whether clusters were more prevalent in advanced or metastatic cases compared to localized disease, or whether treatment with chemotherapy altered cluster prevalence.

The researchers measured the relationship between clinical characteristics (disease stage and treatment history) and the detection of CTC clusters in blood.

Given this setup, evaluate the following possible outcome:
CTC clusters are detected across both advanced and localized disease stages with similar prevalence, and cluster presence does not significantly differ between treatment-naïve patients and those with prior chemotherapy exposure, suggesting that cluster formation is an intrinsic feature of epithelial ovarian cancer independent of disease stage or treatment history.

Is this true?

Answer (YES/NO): NO